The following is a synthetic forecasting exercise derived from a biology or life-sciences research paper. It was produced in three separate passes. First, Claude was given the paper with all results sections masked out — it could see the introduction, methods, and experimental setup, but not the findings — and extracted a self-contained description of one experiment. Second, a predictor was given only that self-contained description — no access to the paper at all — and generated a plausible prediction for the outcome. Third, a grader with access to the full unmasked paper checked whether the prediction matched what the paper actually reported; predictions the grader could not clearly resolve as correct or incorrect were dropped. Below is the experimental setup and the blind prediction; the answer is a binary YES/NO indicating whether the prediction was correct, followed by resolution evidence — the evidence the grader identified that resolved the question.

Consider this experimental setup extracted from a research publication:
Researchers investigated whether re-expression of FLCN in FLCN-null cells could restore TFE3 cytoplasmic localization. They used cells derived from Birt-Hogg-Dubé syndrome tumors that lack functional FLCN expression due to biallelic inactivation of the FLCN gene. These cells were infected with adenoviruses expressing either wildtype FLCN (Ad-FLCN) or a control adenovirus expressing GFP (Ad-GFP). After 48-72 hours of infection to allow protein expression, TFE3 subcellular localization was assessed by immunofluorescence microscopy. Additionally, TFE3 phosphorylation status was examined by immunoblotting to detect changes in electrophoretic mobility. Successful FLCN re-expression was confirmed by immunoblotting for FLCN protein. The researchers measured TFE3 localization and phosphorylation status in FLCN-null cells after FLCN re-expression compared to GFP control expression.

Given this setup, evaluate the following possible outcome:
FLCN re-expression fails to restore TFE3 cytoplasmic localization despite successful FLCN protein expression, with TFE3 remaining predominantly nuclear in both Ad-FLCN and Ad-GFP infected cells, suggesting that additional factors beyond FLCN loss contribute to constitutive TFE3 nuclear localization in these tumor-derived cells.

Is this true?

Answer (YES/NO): NO